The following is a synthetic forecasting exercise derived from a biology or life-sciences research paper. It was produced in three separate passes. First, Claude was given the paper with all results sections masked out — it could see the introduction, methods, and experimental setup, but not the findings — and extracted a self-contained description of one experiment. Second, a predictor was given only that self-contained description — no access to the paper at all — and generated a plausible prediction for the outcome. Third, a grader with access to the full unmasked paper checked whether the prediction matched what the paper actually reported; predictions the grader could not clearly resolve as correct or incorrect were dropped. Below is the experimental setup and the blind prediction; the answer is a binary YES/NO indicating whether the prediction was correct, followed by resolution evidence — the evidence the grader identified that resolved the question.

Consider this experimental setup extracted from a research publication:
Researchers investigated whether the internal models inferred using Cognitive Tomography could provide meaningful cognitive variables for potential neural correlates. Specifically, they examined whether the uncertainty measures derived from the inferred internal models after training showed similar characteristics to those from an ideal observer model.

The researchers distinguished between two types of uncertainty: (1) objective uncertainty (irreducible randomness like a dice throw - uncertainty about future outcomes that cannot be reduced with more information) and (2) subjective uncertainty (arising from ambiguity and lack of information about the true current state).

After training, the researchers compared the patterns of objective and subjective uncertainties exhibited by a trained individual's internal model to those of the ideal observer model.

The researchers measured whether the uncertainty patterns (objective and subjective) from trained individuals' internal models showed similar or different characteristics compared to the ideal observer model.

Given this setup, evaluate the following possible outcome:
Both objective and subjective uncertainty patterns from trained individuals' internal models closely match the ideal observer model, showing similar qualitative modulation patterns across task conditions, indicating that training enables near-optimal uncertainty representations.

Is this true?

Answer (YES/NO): NO